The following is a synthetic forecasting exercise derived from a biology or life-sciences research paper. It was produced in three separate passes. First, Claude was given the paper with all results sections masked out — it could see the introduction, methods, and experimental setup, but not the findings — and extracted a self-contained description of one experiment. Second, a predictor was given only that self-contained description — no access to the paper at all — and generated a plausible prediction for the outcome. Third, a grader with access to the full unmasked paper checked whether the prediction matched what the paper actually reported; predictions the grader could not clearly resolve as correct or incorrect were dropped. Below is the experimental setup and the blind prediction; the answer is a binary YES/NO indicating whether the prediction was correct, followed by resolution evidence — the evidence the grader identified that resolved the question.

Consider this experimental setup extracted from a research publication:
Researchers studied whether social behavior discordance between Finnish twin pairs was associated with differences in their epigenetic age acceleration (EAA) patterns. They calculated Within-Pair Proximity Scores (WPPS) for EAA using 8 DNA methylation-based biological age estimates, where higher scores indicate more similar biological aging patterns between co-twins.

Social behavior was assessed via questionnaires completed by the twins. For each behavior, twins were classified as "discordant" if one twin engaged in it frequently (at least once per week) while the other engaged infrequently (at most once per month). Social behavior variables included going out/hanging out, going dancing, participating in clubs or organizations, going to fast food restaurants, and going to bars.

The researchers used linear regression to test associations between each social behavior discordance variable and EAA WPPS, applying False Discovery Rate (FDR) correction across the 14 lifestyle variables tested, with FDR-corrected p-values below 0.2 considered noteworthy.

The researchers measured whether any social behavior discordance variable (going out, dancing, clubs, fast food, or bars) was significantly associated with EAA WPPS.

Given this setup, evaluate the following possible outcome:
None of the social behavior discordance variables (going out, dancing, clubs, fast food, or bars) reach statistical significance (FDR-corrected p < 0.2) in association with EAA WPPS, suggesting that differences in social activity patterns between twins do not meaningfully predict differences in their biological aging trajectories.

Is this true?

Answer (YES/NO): YES